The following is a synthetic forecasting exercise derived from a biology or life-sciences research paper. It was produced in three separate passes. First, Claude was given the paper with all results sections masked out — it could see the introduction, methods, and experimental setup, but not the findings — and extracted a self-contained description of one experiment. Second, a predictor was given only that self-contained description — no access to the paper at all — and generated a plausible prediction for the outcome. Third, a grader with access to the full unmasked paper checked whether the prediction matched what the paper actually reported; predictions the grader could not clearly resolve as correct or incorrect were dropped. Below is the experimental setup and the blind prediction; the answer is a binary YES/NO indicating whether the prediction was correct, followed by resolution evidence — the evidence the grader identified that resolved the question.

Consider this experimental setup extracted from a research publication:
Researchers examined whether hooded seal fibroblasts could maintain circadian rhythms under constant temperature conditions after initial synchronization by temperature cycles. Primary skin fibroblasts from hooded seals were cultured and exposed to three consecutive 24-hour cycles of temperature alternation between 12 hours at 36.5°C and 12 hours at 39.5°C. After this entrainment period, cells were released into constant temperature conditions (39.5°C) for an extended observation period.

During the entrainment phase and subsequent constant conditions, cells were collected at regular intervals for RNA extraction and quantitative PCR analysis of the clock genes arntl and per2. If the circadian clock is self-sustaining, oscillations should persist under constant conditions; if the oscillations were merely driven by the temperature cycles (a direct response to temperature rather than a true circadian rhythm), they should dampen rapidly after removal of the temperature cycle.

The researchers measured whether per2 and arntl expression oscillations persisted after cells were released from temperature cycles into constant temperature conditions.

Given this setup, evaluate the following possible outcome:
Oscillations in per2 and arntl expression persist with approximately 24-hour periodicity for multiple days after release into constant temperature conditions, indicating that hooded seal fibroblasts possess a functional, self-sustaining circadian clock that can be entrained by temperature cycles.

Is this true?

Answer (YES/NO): NO